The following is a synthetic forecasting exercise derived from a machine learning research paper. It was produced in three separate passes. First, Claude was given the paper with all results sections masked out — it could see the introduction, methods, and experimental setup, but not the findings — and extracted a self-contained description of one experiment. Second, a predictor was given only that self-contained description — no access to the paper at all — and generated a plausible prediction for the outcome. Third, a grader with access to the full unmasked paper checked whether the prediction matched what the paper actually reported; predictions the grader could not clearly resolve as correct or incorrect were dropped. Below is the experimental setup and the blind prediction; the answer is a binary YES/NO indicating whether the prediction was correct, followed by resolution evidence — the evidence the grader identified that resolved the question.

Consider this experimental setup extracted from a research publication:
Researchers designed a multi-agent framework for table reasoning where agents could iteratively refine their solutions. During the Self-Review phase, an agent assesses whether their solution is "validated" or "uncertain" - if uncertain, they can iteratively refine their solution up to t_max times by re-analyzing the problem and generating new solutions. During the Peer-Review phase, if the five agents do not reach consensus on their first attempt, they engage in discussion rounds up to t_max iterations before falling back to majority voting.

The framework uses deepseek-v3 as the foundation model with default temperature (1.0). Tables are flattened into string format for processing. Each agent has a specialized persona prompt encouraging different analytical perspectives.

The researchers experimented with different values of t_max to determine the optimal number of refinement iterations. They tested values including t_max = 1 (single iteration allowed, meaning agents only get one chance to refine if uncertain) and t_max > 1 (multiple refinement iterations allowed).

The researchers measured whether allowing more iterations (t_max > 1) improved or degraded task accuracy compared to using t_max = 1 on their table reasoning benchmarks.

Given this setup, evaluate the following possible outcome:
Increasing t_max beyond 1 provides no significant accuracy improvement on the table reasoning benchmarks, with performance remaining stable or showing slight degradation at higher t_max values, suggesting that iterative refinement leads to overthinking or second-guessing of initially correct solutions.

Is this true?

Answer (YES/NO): YES